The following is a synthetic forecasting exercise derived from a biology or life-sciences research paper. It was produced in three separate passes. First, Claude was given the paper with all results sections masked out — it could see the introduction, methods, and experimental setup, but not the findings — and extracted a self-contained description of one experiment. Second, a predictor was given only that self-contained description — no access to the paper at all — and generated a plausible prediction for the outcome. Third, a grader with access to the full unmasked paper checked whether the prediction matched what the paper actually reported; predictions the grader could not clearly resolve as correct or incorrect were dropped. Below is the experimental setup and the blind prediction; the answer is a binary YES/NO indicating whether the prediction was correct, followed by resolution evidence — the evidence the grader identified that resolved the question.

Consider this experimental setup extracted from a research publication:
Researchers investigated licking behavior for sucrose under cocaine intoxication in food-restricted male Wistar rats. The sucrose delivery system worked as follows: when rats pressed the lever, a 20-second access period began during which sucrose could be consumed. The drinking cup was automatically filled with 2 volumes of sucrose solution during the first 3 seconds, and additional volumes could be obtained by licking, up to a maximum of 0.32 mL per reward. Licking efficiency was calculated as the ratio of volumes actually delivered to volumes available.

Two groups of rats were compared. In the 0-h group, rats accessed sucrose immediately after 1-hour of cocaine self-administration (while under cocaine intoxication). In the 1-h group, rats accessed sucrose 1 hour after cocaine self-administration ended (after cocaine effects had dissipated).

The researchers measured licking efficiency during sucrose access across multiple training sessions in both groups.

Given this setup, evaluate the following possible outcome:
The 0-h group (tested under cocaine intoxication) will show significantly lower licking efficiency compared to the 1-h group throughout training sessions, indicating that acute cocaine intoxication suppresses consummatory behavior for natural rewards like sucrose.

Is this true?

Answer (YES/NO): NO